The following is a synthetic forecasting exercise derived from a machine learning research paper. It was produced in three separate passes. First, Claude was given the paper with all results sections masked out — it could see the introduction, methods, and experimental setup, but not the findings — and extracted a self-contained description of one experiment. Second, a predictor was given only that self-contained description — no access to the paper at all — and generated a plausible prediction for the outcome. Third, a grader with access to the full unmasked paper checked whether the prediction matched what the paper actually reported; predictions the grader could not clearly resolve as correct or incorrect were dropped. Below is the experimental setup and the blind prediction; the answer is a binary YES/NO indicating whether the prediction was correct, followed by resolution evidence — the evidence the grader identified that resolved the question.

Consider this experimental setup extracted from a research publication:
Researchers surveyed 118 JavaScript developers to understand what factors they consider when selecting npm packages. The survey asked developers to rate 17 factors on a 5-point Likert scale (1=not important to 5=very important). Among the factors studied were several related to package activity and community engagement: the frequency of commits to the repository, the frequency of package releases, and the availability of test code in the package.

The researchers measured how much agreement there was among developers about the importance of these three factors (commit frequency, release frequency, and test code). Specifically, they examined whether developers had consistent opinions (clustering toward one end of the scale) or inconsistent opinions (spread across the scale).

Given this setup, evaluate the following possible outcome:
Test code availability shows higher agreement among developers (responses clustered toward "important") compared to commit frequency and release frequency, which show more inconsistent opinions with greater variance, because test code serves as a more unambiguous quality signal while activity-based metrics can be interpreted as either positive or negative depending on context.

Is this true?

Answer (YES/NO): NO